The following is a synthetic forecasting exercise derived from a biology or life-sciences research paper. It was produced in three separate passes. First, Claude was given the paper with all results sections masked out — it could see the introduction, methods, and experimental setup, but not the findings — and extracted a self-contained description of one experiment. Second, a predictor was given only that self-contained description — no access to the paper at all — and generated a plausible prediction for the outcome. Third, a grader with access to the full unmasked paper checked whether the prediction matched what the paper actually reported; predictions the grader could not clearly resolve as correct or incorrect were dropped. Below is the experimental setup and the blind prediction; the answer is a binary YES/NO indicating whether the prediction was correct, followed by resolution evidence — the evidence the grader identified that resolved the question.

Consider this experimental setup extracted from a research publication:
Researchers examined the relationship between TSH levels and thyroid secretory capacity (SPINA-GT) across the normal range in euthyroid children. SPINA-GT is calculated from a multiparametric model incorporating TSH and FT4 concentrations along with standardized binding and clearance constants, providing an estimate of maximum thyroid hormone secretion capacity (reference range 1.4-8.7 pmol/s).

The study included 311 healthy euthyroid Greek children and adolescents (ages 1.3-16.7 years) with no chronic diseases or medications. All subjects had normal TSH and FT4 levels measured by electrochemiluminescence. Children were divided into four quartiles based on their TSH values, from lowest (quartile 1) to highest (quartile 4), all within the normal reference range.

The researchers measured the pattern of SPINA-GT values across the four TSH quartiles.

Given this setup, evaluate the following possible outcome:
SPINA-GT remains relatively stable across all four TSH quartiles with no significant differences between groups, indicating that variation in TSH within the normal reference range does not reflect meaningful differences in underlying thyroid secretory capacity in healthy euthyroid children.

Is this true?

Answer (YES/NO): NO